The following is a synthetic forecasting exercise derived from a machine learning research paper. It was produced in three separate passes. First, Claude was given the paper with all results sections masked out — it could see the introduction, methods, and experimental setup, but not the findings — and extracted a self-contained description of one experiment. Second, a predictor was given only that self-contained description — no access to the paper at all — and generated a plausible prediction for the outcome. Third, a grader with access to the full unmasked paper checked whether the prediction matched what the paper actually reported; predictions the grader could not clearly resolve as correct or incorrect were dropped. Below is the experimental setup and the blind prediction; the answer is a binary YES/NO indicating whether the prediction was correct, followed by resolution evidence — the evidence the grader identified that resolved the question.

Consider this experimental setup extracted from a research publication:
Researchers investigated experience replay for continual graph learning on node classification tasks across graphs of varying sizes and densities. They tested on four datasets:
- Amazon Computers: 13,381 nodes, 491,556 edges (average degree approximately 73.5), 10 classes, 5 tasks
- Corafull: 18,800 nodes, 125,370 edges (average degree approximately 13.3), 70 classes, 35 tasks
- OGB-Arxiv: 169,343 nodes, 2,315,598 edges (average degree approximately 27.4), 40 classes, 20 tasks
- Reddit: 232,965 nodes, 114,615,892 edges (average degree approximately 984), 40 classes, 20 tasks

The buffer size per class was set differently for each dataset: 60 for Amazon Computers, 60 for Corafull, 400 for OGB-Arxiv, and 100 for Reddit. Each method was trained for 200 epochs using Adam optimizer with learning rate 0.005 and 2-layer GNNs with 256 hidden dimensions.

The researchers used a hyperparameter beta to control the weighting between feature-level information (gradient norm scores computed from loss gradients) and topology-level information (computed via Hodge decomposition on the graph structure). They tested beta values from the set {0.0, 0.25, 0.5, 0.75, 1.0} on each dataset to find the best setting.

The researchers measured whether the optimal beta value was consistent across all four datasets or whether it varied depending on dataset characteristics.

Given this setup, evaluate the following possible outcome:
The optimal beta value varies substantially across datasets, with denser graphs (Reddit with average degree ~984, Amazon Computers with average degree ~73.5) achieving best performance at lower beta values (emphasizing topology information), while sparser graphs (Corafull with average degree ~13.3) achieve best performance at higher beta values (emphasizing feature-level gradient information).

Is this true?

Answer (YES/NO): NO